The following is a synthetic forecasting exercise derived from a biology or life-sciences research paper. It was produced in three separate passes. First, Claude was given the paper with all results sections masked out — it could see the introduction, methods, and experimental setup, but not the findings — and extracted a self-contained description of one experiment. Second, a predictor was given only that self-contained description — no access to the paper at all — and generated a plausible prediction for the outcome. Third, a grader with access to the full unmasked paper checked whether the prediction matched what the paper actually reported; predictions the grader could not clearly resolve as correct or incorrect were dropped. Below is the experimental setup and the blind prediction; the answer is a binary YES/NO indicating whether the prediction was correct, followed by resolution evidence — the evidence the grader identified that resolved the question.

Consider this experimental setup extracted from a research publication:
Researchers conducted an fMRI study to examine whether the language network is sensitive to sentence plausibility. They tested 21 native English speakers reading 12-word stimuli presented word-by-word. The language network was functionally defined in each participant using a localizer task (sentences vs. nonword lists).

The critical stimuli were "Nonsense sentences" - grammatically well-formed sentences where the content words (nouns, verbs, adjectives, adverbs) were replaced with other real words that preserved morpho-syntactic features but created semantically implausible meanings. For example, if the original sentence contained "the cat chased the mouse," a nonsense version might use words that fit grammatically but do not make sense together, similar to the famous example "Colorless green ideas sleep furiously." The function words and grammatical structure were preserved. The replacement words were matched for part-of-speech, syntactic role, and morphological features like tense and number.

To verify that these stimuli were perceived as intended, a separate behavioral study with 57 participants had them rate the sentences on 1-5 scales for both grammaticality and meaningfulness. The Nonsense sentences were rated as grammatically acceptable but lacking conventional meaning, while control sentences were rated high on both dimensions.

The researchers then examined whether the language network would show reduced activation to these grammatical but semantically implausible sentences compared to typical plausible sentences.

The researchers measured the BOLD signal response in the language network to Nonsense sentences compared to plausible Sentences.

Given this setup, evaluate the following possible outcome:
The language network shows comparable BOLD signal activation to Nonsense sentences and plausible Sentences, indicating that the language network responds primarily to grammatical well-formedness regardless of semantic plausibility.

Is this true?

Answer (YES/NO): YES